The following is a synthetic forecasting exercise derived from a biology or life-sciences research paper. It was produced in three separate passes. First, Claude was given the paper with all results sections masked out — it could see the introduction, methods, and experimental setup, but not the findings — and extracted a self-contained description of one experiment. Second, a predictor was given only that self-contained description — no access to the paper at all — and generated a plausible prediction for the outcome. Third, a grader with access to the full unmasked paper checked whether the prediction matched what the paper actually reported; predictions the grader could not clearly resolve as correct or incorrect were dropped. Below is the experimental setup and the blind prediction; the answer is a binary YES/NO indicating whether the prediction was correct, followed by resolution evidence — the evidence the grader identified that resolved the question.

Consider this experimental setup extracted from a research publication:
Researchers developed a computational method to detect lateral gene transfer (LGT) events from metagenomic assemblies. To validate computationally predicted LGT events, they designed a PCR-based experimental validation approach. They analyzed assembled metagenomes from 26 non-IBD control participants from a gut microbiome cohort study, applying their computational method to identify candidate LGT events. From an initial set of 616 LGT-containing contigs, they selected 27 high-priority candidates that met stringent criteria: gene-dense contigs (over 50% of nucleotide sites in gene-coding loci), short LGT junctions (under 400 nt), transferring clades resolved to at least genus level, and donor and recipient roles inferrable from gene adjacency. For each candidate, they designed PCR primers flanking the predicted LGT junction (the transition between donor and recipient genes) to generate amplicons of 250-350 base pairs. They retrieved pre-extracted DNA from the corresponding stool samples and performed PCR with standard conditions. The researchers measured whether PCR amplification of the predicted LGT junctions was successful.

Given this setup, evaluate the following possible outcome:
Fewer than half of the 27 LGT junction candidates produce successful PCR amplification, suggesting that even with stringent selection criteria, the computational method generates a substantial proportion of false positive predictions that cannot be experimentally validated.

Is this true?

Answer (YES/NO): NO